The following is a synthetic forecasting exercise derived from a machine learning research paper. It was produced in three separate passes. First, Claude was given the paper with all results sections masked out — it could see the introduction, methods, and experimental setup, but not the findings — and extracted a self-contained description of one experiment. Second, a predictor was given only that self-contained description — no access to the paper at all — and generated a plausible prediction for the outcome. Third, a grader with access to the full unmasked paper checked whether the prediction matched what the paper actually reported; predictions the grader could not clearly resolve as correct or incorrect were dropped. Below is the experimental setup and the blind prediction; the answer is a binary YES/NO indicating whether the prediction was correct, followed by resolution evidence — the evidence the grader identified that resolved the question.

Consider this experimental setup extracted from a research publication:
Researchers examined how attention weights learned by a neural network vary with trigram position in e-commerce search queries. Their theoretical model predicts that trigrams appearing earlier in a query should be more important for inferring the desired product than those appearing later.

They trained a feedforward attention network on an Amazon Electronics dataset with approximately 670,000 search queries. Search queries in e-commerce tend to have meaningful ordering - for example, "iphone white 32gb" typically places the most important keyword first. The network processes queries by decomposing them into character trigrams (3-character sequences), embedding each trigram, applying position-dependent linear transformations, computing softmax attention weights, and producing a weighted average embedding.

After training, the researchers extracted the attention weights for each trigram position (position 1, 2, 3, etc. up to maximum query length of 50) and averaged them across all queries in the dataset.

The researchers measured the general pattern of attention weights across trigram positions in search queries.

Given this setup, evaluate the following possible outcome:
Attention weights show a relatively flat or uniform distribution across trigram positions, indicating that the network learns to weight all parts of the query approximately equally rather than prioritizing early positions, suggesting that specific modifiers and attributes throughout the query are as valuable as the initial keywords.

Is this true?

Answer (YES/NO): NO